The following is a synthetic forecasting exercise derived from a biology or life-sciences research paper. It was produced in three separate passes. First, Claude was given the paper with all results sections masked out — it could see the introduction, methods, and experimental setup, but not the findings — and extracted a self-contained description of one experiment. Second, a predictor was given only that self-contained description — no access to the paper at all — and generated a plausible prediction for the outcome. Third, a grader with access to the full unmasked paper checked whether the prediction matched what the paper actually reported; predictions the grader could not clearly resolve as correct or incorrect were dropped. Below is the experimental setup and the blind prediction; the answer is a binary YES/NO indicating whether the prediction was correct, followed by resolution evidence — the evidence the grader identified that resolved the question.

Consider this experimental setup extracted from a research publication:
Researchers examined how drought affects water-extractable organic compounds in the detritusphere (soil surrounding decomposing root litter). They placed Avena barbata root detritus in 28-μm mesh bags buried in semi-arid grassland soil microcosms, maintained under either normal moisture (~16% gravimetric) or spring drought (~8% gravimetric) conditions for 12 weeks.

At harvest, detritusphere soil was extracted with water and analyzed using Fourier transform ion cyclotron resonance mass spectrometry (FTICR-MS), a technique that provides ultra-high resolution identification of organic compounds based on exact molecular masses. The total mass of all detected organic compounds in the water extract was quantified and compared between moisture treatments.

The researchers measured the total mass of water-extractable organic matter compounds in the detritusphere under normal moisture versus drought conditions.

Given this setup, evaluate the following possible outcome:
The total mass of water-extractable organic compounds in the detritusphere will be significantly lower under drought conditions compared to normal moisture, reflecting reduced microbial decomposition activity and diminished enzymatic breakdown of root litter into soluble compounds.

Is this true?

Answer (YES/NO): YES